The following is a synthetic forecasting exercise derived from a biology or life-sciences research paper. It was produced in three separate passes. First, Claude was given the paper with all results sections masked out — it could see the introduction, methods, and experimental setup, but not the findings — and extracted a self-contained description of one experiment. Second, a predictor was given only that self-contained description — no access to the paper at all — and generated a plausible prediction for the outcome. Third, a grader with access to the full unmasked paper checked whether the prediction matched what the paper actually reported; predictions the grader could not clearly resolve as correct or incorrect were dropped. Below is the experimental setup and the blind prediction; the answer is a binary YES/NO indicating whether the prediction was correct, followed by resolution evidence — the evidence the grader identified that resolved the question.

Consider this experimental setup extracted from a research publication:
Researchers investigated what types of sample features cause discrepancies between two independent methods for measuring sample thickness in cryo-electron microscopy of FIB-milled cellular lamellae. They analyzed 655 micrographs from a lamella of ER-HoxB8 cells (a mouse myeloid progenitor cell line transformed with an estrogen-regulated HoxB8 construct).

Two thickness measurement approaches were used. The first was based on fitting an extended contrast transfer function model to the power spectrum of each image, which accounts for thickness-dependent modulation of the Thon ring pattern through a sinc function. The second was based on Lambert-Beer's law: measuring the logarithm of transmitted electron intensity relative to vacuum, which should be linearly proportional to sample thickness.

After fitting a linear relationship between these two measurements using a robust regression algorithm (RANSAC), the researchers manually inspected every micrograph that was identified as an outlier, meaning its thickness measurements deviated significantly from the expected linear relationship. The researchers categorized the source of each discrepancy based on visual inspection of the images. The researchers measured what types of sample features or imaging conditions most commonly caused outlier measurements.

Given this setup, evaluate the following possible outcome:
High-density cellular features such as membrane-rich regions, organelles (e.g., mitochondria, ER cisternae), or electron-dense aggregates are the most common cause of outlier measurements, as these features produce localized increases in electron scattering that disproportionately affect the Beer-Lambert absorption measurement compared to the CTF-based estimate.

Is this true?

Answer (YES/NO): NO